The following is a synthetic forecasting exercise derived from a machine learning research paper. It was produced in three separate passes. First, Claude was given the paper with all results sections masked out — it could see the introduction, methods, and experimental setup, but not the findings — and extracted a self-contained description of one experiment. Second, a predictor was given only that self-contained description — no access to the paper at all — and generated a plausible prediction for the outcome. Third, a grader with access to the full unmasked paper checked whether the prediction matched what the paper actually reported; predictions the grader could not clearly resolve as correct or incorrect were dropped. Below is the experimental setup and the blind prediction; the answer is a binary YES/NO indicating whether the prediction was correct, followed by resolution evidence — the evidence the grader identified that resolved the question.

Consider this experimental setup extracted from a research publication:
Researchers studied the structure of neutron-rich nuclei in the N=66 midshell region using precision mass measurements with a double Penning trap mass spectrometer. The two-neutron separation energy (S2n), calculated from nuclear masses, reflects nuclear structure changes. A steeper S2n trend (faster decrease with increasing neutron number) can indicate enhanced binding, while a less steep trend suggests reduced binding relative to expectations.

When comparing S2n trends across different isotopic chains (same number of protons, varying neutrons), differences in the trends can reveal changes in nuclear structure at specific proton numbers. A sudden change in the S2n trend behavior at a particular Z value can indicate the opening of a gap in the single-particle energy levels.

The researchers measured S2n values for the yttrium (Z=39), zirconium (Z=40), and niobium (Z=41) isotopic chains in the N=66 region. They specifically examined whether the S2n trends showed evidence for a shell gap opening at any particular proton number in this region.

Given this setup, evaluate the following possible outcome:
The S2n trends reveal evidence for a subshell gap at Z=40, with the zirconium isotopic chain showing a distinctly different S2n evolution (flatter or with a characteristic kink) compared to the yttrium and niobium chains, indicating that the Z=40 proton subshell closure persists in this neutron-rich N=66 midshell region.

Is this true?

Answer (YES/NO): NO